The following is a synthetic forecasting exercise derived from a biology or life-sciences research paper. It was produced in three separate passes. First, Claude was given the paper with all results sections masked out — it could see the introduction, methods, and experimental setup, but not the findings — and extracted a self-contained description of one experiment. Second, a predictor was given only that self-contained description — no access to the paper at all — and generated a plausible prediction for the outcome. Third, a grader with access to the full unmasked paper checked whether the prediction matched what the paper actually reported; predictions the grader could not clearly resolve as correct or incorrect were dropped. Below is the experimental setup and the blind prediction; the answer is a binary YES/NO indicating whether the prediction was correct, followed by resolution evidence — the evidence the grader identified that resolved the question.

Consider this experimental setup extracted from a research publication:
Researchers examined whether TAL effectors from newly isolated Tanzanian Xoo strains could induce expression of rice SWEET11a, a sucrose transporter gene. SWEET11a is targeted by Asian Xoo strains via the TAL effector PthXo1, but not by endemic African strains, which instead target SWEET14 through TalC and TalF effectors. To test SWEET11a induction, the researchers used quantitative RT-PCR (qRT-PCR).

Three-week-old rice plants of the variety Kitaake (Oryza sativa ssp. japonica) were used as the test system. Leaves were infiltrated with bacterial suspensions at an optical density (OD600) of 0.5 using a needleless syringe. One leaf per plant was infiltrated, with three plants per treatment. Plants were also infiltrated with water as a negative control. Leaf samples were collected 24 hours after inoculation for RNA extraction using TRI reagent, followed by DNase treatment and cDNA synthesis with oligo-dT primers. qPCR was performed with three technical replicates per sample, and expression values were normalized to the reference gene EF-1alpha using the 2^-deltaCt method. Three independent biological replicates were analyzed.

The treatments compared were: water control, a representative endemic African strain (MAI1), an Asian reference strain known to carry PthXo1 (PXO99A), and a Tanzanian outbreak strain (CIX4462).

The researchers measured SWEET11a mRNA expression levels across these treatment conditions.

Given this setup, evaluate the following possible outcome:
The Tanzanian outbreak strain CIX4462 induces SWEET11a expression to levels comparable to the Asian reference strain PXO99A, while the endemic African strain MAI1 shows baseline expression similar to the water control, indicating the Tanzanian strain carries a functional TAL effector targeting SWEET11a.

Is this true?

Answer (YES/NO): YES